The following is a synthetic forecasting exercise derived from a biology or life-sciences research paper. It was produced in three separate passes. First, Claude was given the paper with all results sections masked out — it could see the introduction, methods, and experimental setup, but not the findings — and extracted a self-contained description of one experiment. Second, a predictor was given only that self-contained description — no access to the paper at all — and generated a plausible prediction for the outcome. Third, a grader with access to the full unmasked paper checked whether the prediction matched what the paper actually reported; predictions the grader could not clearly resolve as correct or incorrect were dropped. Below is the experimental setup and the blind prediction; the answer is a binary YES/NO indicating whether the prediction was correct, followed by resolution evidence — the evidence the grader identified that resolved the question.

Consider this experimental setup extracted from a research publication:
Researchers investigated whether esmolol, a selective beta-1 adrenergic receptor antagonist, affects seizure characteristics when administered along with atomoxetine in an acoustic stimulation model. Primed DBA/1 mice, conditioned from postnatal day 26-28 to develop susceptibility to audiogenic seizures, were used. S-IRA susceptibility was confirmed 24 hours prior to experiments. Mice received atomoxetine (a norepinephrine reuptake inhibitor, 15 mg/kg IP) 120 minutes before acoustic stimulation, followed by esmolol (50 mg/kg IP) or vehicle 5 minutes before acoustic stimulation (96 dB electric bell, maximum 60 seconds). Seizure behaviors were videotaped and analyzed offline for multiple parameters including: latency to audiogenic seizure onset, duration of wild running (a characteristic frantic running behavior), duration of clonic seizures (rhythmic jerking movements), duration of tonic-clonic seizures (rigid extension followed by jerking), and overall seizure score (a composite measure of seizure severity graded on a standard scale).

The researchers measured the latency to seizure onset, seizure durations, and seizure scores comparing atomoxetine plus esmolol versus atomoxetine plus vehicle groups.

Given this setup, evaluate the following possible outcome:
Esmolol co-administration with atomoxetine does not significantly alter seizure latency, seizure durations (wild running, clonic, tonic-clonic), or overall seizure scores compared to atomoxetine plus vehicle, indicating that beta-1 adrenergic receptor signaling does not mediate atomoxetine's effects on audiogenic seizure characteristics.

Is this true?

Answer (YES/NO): NO